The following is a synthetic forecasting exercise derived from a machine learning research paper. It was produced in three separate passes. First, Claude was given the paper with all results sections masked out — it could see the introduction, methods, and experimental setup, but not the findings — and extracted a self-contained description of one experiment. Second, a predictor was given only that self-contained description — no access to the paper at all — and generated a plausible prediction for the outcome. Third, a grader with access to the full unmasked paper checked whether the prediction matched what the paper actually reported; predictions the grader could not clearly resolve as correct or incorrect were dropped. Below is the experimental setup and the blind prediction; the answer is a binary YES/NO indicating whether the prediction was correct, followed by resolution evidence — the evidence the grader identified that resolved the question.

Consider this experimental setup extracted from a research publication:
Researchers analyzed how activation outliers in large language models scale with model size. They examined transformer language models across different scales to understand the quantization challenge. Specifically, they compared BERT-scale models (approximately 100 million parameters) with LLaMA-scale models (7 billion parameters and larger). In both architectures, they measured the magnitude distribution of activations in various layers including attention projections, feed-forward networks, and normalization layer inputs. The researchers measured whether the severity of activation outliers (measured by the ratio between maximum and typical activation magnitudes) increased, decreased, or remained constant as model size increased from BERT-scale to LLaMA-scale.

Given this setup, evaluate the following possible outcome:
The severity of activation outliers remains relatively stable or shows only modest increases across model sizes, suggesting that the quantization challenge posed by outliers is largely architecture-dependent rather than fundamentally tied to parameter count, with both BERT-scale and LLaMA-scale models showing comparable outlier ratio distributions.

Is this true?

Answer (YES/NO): NO